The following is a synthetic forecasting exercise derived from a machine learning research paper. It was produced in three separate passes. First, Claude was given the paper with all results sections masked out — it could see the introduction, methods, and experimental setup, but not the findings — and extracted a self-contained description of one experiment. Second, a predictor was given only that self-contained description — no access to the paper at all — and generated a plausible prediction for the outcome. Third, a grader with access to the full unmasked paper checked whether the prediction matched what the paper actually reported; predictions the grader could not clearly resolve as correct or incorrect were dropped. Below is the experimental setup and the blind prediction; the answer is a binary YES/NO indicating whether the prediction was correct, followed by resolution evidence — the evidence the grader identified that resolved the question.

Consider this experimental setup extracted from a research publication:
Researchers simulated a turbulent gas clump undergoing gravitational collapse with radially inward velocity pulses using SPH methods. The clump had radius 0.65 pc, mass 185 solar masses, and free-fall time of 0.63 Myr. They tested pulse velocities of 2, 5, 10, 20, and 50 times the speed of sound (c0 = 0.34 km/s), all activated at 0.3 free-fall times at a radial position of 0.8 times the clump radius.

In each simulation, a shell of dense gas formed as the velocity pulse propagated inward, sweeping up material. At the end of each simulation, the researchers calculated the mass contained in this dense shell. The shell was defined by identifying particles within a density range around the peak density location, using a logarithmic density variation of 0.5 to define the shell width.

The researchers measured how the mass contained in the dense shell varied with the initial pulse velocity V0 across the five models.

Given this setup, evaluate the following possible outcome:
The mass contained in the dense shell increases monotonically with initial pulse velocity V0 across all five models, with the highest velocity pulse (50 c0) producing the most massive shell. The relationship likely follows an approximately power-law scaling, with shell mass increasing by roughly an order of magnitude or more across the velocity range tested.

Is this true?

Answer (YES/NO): NO